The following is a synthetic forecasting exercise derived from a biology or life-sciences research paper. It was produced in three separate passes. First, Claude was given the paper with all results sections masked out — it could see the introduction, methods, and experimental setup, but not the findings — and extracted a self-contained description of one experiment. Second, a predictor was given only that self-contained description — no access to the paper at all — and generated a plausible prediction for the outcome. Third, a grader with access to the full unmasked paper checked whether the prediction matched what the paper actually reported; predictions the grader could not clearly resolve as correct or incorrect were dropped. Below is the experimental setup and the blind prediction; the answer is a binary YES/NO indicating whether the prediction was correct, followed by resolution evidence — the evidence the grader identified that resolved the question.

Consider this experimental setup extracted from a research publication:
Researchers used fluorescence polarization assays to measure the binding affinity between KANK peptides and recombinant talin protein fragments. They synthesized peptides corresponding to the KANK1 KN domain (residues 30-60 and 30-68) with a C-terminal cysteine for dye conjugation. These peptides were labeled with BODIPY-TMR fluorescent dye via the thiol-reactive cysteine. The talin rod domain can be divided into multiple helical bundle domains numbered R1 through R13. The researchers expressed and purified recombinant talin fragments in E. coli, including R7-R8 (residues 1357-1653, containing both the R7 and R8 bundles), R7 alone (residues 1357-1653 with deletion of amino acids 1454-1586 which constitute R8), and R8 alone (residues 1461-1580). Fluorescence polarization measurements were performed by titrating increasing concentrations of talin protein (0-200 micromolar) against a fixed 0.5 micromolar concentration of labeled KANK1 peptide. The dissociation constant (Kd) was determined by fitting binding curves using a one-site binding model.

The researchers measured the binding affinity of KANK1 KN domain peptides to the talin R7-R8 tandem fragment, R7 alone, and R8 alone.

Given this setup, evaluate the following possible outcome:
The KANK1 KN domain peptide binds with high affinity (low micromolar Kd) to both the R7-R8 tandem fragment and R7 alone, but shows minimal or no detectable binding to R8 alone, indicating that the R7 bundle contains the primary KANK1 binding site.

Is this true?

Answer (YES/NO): YES